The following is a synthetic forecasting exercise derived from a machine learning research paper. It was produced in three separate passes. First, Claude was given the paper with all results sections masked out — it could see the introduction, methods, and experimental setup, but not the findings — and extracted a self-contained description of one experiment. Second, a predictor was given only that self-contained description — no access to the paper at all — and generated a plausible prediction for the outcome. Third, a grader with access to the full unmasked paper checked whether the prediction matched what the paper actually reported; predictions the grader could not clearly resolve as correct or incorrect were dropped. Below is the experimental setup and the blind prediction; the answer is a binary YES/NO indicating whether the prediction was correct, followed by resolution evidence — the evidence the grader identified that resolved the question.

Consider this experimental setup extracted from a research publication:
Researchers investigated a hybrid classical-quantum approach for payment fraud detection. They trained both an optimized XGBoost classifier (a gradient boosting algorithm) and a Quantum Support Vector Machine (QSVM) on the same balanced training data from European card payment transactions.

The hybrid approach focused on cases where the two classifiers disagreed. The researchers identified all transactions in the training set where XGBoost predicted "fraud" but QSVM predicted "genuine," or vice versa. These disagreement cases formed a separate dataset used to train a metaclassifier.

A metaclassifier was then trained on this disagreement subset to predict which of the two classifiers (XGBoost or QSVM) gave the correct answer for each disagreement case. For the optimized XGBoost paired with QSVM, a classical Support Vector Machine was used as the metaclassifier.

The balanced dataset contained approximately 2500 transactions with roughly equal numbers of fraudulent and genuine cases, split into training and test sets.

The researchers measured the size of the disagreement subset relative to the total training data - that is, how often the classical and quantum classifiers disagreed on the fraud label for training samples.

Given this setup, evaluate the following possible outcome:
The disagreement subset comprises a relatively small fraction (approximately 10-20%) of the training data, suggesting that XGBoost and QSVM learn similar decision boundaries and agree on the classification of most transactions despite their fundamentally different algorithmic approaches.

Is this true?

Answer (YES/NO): NO